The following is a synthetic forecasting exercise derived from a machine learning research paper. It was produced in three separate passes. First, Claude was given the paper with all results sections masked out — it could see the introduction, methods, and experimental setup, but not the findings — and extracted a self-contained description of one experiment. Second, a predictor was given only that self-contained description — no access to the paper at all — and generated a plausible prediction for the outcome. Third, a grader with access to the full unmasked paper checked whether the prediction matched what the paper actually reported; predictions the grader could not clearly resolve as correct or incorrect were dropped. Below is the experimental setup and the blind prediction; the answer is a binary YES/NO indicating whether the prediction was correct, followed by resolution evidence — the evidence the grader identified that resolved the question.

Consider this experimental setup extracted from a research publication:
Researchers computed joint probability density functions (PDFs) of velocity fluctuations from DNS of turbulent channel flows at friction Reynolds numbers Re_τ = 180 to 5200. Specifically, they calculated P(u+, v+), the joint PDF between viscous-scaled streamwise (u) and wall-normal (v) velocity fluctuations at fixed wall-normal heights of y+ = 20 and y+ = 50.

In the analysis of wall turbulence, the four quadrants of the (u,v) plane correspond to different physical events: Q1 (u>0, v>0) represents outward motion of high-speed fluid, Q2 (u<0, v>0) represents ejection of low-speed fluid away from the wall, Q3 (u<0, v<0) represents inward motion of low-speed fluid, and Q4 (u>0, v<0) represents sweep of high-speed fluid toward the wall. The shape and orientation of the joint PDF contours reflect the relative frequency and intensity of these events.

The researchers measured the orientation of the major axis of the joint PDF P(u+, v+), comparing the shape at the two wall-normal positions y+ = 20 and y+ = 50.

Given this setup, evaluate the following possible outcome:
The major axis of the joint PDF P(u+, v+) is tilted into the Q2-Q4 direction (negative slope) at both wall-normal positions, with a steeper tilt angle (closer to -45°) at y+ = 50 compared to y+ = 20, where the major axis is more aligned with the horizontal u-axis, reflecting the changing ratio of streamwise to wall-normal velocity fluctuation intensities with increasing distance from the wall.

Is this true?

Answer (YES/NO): YES